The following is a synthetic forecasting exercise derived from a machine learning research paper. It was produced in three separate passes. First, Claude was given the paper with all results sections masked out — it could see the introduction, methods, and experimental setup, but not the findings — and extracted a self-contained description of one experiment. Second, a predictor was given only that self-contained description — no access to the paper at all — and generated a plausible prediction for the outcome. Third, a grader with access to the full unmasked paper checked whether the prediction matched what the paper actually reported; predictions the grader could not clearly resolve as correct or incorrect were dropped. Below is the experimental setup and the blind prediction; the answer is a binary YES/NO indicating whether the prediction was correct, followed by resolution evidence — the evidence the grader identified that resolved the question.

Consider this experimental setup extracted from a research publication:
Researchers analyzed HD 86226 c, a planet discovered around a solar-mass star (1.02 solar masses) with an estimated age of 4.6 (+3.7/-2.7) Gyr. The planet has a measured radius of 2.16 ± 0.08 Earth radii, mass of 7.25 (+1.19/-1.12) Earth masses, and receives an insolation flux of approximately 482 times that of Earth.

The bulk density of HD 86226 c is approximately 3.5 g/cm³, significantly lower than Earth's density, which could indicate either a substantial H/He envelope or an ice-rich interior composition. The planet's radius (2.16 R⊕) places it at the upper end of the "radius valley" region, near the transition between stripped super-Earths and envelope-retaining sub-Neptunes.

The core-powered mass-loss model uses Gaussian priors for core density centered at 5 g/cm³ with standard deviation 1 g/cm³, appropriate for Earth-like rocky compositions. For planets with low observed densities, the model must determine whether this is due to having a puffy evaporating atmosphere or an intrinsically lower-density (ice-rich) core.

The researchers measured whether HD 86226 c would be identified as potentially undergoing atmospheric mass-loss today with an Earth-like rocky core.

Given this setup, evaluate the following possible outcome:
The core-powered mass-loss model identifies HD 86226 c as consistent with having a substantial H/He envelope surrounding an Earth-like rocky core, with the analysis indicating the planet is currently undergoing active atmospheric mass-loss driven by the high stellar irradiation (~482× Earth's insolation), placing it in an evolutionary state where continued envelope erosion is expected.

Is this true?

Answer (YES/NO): YES